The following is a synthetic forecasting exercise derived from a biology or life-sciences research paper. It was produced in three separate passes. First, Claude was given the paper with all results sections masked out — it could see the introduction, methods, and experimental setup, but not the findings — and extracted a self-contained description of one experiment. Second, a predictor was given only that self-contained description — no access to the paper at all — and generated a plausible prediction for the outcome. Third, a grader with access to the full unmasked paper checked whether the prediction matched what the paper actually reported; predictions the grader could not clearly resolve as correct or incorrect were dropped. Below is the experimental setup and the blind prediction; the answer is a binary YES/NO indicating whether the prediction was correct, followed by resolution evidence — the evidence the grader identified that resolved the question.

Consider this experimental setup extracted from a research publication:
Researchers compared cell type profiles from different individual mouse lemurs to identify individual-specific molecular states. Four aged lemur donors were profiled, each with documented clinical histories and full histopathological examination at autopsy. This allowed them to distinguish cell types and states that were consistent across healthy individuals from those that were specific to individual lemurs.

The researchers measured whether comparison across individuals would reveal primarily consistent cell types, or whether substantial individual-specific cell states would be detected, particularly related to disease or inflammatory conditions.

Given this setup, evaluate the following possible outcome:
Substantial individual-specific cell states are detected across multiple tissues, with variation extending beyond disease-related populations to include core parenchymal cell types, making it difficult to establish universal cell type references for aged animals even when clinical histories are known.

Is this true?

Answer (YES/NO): NO